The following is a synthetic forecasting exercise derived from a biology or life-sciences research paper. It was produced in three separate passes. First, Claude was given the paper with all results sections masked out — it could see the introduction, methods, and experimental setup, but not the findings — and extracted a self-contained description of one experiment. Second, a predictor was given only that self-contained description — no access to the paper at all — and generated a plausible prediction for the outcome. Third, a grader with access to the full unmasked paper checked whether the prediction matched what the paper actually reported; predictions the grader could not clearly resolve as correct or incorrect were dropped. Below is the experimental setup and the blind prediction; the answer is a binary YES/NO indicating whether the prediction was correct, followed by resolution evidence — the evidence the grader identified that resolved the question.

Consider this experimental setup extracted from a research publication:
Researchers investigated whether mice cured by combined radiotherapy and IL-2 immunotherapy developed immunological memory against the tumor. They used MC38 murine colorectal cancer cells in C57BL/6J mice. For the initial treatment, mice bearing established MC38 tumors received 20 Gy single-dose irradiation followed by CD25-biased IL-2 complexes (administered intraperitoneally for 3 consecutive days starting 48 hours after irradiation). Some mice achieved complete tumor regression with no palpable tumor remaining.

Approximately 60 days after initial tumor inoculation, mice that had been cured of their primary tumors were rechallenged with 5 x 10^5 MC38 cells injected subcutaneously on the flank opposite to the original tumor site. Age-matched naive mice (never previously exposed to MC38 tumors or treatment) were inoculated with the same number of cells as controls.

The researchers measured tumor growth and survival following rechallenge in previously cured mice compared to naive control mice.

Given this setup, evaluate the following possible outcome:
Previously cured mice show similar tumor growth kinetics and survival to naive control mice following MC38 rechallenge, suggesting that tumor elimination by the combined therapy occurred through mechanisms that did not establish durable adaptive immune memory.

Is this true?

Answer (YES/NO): NO